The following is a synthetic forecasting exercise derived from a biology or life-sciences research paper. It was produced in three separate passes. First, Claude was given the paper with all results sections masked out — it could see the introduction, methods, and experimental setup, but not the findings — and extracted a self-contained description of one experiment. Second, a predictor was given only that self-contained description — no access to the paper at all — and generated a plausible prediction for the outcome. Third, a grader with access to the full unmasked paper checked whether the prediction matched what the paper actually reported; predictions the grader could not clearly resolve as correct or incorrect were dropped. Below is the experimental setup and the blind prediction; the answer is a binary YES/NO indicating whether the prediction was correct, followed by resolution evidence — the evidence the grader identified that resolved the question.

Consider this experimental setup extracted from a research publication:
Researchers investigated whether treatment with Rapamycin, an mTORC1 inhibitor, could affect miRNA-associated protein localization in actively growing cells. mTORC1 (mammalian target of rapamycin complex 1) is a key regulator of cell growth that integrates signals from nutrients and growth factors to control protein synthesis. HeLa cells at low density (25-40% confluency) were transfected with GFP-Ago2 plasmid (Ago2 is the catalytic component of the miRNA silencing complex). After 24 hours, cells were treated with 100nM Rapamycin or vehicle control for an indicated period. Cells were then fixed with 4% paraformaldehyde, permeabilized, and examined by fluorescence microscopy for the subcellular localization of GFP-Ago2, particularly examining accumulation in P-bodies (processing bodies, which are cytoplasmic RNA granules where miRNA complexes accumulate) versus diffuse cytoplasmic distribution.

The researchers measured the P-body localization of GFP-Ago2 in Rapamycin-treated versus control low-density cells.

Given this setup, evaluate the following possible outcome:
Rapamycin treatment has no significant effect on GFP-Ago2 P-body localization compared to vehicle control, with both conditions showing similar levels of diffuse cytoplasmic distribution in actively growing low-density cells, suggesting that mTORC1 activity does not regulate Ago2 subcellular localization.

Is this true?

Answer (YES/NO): NO